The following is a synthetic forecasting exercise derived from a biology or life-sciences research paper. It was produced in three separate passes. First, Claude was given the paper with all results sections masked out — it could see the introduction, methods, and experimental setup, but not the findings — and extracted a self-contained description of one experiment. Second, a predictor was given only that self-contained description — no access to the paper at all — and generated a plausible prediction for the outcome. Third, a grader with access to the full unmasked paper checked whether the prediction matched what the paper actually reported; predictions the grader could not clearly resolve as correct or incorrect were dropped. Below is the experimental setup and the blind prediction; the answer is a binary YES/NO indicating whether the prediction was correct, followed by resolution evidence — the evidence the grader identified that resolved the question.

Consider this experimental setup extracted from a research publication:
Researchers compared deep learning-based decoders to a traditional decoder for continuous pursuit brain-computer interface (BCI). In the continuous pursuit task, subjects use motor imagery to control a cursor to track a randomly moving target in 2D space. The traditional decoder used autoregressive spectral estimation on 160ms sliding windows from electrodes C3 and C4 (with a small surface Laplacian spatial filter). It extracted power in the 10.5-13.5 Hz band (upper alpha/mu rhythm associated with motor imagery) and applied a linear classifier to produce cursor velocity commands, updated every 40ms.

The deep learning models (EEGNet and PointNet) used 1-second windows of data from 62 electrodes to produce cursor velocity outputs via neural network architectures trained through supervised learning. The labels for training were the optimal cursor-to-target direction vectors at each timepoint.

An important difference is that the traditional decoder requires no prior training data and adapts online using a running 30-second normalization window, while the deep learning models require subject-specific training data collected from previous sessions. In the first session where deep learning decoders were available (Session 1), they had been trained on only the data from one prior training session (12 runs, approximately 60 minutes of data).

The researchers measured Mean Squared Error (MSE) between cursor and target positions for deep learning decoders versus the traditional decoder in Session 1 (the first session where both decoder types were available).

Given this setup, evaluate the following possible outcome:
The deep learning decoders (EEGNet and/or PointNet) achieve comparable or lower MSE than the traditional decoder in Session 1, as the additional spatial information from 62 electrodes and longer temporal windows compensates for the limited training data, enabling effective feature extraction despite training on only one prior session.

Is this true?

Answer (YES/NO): NO